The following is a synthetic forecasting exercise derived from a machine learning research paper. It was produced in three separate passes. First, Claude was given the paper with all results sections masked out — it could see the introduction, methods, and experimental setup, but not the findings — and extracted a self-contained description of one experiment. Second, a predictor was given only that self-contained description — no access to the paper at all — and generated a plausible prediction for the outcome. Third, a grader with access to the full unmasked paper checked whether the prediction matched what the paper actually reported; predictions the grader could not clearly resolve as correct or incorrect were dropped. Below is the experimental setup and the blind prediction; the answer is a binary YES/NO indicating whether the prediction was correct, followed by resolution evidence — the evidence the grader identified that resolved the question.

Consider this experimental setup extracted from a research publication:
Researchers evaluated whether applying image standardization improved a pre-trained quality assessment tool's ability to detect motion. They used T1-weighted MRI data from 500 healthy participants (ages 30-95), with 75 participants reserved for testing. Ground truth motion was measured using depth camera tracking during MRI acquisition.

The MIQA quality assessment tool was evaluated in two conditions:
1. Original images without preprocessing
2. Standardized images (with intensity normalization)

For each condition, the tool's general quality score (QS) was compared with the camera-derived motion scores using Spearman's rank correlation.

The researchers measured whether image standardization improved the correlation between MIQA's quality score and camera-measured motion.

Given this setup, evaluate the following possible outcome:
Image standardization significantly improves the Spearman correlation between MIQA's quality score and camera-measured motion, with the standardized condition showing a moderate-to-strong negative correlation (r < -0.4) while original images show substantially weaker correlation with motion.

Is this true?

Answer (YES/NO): NO